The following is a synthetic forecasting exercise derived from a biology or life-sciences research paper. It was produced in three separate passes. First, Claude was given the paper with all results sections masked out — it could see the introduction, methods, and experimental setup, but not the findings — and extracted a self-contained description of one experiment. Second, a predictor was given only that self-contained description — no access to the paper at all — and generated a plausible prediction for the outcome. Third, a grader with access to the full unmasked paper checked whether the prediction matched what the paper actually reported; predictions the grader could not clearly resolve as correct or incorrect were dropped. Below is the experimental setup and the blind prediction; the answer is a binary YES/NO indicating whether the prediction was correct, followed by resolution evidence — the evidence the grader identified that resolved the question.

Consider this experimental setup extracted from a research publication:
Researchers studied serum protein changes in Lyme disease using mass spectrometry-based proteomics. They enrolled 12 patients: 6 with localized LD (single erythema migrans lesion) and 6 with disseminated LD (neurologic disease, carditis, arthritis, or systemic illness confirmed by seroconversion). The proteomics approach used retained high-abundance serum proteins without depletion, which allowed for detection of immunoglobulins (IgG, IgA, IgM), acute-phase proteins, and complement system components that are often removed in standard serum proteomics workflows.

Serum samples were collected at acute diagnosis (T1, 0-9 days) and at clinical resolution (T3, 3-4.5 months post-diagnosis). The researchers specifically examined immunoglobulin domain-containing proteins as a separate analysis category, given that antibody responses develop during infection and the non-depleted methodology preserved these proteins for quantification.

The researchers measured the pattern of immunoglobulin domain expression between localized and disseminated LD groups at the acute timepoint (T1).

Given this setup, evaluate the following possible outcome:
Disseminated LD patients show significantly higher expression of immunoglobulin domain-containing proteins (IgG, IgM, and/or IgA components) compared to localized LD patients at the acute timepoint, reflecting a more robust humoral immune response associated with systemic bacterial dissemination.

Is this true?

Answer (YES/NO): YES